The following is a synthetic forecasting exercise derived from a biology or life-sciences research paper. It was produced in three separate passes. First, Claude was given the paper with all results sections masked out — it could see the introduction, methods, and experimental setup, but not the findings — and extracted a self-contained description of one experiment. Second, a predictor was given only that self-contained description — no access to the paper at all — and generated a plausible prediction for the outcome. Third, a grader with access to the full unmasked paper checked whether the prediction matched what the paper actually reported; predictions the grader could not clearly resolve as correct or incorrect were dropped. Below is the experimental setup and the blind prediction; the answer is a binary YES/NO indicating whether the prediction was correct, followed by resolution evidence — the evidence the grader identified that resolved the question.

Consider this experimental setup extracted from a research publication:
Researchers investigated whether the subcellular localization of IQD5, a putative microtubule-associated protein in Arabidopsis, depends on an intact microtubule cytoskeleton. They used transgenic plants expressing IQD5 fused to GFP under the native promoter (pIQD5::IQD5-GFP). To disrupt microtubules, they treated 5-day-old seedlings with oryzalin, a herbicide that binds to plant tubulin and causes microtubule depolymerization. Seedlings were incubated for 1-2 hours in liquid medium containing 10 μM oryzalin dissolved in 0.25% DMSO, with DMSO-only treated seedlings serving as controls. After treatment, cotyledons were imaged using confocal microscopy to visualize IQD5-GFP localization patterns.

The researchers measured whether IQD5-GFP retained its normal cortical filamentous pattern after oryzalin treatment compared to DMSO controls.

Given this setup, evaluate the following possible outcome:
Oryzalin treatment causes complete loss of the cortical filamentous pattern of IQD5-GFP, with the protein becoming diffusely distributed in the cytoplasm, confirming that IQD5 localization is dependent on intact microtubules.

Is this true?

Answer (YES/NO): YES